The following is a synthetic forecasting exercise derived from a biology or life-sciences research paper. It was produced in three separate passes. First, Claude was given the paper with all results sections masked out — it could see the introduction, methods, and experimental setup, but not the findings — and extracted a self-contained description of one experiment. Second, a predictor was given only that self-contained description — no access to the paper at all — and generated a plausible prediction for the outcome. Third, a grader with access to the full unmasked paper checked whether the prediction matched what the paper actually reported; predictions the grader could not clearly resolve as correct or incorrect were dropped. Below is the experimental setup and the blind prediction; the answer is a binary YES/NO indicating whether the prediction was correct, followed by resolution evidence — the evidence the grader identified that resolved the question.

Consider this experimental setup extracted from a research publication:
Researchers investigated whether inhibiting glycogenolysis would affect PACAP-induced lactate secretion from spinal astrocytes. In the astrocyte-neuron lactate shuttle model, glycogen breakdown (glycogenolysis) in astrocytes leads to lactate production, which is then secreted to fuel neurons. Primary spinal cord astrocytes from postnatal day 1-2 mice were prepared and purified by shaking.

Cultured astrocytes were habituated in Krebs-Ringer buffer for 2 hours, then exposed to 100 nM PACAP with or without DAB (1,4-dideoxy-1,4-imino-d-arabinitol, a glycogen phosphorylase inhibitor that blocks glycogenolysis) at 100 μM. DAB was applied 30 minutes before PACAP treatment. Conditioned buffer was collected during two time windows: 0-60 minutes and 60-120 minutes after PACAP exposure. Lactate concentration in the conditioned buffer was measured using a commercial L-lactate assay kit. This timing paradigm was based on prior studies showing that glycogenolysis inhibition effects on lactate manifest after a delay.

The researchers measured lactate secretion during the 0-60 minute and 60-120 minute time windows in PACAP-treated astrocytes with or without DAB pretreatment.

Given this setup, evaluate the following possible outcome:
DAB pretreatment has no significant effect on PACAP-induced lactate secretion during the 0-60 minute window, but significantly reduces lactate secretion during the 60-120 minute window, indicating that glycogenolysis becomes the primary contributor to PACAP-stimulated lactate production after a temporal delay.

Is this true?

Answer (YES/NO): YES